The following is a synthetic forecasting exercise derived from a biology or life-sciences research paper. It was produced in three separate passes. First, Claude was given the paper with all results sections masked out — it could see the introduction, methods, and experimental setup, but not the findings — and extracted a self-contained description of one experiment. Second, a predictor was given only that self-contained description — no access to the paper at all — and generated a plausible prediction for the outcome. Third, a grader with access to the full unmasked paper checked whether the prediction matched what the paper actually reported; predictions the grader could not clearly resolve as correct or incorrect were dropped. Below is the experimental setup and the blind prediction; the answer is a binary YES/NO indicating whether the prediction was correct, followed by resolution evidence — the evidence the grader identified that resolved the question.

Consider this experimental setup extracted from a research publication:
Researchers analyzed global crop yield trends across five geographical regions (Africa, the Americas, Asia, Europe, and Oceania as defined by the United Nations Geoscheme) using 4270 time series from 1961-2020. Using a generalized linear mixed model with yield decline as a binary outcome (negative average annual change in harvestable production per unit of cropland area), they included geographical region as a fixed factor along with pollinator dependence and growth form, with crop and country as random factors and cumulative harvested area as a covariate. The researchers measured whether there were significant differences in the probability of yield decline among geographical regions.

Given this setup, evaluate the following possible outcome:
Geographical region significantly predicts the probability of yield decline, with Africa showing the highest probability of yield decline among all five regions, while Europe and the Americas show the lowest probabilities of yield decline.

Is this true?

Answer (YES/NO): NO